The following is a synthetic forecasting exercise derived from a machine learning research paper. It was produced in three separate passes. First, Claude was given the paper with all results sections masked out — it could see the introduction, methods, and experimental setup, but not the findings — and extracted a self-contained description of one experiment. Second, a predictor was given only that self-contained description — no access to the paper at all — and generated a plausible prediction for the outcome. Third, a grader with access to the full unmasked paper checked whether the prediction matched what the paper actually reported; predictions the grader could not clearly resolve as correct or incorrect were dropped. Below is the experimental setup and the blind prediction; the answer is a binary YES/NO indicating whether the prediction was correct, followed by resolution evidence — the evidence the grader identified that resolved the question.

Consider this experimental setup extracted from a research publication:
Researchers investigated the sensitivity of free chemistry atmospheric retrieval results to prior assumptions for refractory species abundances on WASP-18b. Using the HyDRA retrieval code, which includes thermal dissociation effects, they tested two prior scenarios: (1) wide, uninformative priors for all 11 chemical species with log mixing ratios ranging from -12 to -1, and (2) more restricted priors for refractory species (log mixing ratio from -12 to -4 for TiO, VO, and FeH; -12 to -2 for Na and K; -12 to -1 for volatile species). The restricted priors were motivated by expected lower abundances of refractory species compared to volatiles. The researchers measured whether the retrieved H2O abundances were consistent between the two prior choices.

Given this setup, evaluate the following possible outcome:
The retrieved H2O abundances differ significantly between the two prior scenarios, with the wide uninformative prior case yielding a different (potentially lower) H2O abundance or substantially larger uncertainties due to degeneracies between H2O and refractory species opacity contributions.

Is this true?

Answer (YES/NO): NO